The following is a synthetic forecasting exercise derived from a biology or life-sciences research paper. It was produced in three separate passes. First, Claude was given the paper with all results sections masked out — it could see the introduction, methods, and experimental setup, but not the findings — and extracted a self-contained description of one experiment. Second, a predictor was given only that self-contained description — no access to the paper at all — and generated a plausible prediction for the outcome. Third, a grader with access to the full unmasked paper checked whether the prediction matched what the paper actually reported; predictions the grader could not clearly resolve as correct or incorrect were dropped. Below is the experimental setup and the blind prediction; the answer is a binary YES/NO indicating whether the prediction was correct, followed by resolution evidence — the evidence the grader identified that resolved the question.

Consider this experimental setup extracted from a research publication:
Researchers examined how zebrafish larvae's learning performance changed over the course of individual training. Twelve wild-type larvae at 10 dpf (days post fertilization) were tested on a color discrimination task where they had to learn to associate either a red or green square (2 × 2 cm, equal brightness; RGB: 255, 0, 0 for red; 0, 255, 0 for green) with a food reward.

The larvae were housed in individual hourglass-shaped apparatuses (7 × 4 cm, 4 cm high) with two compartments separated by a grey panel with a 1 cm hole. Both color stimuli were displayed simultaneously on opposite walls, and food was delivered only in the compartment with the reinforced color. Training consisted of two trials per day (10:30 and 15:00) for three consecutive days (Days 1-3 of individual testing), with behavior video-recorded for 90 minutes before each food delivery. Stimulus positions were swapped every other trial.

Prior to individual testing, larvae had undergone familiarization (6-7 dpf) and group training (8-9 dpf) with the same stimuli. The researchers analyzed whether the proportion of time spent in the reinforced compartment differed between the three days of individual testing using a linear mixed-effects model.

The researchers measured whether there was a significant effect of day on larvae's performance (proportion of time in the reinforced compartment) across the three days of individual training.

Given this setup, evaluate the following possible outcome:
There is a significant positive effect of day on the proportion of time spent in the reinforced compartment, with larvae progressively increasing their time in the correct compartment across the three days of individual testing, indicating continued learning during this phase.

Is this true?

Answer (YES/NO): NO